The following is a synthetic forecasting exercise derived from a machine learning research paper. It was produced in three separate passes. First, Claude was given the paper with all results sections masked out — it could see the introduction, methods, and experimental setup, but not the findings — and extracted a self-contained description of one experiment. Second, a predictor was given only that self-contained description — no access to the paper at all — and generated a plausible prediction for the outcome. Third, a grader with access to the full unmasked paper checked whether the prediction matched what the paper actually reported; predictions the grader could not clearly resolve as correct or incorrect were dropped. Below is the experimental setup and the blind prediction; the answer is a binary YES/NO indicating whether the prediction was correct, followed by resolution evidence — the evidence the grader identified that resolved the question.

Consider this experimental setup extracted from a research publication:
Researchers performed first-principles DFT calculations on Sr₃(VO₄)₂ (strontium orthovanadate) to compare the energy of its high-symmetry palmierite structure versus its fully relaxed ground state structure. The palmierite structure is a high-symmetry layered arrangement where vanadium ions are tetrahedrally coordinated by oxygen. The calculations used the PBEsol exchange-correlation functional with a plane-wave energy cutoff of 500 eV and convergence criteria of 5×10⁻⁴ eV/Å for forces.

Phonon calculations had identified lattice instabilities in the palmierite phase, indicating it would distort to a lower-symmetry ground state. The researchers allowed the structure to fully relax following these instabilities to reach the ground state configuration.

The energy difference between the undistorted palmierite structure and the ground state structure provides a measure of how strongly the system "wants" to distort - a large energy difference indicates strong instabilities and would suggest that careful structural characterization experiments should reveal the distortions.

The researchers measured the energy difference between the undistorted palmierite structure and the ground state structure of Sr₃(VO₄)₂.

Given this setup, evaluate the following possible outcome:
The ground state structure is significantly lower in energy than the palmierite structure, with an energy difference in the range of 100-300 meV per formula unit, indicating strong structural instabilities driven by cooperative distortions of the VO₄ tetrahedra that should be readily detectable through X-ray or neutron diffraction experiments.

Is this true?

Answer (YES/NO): NO